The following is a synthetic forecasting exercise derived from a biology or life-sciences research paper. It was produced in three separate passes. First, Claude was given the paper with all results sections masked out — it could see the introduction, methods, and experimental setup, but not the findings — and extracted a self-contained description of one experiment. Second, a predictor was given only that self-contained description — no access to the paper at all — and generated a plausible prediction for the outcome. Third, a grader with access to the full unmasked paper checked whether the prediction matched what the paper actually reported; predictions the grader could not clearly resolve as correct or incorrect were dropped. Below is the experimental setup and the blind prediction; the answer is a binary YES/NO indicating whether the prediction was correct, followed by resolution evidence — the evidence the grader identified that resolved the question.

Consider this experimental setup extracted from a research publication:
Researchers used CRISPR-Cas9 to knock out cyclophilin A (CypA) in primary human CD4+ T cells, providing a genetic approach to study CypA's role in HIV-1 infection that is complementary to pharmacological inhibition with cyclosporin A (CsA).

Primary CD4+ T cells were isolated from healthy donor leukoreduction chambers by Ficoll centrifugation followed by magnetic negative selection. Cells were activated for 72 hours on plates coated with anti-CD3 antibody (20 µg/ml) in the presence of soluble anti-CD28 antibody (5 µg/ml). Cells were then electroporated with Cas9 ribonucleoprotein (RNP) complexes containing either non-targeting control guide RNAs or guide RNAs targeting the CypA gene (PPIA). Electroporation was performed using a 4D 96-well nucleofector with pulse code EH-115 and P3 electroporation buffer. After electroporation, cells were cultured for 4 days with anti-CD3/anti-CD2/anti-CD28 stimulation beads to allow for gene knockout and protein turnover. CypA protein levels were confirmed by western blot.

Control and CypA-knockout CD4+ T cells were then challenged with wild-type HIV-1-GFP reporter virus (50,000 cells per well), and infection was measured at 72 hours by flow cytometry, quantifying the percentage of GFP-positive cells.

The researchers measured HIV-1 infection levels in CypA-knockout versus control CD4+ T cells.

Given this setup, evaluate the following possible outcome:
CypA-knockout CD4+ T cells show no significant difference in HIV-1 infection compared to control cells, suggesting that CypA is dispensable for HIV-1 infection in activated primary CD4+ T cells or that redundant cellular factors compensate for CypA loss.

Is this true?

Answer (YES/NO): NO